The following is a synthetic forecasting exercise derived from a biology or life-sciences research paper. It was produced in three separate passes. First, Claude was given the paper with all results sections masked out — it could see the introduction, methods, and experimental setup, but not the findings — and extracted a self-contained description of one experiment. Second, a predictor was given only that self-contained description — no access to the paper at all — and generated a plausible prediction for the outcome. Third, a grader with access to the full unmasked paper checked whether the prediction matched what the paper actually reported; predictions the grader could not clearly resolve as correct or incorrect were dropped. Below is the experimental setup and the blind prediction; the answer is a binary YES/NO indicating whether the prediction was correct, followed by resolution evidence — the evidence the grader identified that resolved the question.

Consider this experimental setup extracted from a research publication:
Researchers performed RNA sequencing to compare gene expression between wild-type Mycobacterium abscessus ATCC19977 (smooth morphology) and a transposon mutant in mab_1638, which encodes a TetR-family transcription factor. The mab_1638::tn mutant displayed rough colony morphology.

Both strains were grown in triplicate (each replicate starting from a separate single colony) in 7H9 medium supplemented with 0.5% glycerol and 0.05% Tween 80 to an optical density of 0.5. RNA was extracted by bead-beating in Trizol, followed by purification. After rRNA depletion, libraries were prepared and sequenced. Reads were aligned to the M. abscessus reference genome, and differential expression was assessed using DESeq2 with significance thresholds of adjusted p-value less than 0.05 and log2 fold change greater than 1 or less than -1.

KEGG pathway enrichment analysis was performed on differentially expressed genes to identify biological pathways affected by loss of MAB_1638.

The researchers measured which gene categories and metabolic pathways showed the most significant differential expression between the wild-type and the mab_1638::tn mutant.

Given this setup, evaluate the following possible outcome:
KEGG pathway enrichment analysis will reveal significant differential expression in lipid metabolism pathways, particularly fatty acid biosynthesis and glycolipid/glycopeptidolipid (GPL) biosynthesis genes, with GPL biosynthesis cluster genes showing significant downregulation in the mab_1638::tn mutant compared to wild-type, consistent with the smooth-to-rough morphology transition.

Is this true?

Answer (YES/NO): YES